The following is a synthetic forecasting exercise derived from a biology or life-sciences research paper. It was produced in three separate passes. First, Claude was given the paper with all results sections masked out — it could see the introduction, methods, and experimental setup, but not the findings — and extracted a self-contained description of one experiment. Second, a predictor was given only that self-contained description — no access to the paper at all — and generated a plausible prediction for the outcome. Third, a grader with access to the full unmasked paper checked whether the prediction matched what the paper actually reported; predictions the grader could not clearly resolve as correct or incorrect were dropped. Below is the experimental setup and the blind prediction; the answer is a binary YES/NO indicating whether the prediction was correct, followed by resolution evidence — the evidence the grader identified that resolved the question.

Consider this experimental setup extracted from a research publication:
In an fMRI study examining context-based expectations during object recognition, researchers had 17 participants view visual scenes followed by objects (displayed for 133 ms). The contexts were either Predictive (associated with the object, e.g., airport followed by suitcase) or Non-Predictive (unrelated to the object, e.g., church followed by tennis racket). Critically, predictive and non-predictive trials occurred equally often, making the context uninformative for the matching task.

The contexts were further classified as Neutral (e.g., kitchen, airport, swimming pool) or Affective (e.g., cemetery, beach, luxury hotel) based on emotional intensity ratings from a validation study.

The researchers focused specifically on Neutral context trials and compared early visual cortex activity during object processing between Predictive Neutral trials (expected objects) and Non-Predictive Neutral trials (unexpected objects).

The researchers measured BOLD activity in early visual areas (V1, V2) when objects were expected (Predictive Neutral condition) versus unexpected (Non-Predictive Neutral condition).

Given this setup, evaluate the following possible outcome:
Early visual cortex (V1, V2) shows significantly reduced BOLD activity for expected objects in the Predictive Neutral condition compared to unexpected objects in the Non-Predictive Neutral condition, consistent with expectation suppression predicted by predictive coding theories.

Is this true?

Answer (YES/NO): YES